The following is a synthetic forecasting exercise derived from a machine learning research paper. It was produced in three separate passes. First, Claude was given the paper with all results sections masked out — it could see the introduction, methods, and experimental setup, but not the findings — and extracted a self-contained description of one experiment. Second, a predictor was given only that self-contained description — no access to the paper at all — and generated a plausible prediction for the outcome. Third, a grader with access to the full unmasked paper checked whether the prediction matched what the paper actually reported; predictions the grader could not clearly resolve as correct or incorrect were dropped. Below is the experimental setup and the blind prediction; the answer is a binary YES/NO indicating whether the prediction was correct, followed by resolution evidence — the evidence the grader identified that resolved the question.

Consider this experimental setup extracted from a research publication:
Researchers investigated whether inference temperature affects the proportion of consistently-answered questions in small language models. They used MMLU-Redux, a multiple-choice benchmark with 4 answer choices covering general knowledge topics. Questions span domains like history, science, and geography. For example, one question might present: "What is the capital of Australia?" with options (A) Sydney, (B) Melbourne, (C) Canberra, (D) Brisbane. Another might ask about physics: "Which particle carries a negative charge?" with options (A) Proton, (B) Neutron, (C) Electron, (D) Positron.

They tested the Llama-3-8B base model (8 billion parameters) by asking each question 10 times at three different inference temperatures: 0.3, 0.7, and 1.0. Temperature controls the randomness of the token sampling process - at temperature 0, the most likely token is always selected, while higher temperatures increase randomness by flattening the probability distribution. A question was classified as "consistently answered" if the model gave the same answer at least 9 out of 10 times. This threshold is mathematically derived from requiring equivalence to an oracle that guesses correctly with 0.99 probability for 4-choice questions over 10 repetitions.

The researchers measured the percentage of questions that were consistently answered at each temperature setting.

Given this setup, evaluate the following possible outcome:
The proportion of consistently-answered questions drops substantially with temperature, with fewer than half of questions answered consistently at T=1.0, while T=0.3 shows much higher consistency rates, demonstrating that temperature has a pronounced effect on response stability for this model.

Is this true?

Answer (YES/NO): YES